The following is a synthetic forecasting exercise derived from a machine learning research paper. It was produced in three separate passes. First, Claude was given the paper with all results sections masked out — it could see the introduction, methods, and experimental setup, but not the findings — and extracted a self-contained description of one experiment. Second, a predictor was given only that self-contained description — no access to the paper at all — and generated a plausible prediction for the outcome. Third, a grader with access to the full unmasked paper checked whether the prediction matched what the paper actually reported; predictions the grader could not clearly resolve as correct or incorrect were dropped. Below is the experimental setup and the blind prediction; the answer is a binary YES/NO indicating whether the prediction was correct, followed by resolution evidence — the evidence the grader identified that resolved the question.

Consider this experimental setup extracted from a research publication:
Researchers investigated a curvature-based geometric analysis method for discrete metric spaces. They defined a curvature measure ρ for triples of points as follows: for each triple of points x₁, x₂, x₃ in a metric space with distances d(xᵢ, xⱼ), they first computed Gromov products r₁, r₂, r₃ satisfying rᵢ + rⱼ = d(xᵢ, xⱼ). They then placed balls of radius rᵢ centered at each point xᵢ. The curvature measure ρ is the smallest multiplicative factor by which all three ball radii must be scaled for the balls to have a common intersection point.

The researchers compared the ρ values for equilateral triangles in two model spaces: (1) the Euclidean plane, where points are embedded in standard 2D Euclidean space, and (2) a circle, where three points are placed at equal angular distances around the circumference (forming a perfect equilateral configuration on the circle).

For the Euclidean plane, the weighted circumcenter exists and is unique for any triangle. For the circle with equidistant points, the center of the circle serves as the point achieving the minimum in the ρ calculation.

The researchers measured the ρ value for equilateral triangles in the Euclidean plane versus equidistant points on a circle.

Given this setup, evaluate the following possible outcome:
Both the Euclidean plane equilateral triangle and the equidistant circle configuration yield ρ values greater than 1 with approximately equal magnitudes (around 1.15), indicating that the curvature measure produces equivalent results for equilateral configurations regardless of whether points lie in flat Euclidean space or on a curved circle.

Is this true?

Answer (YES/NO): NO